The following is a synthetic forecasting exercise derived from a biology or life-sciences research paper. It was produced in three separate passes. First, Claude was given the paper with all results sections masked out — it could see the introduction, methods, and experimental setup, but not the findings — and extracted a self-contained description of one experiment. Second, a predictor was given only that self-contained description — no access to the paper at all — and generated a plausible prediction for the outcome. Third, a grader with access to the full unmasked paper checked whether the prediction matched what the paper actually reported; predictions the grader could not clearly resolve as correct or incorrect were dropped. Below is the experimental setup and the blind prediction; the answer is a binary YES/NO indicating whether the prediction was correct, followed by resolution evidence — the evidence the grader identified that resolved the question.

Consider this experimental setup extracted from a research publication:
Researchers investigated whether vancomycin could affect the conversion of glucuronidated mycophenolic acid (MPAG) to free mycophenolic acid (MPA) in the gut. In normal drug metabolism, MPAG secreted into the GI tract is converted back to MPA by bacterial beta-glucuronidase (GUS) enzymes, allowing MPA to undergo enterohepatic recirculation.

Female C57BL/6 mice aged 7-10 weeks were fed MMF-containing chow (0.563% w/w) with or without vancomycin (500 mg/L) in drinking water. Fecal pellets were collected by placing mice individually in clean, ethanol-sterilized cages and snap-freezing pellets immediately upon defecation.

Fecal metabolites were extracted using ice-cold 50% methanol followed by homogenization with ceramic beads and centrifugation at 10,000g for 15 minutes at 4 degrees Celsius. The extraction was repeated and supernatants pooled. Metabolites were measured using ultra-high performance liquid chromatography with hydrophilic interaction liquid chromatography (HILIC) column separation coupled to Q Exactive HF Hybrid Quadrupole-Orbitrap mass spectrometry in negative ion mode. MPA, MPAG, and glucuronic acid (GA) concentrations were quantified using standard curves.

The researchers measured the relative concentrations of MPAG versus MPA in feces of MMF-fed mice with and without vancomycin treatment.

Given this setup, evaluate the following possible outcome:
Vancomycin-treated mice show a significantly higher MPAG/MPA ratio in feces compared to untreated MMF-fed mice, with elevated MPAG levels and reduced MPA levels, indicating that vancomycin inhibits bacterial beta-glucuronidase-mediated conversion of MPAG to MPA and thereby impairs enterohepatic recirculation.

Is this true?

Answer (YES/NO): YES